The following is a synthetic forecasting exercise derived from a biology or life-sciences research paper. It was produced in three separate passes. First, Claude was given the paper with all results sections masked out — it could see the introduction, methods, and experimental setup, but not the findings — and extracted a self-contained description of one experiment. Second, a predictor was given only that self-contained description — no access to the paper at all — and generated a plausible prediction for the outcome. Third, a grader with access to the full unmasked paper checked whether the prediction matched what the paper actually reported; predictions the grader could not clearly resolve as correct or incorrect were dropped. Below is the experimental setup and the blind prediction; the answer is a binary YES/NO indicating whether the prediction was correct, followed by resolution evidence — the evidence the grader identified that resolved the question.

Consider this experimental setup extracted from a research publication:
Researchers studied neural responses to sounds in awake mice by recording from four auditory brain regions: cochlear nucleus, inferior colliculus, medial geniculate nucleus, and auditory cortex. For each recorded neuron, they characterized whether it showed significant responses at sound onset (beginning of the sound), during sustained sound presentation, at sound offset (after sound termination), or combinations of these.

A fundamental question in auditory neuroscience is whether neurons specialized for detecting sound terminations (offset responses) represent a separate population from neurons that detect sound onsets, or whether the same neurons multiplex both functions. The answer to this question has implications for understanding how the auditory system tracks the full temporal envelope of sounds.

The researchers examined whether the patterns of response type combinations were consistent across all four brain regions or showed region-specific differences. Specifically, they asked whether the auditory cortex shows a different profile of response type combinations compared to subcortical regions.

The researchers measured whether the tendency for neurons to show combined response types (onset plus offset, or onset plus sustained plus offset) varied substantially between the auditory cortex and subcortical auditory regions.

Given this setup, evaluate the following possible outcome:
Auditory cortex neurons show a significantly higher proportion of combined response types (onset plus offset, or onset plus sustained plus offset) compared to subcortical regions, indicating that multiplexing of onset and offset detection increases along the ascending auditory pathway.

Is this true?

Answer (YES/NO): NO